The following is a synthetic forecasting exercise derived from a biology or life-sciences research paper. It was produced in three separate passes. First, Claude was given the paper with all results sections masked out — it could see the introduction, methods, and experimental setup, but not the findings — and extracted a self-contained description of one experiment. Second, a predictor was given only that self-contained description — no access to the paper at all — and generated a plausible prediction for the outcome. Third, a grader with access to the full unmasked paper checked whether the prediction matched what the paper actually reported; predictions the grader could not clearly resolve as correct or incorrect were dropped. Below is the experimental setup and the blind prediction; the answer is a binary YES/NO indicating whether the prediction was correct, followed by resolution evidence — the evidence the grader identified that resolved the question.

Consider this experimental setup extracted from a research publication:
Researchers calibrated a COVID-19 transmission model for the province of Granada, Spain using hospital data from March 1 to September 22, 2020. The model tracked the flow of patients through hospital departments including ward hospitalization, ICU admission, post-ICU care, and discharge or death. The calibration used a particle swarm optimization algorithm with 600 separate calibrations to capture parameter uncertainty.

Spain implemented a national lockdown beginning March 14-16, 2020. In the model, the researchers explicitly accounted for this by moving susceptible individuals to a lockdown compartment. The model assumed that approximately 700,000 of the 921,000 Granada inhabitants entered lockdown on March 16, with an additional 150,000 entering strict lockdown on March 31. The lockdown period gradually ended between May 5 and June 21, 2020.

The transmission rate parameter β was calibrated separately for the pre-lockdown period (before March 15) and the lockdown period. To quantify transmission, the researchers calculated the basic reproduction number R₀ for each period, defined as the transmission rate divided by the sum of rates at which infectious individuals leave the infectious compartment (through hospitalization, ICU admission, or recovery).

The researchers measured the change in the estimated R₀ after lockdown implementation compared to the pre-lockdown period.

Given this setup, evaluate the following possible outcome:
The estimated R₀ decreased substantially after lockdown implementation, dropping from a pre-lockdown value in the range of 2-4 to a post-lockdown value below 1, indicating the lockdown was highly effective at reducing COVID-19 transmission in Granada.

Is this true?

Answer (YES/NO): NO